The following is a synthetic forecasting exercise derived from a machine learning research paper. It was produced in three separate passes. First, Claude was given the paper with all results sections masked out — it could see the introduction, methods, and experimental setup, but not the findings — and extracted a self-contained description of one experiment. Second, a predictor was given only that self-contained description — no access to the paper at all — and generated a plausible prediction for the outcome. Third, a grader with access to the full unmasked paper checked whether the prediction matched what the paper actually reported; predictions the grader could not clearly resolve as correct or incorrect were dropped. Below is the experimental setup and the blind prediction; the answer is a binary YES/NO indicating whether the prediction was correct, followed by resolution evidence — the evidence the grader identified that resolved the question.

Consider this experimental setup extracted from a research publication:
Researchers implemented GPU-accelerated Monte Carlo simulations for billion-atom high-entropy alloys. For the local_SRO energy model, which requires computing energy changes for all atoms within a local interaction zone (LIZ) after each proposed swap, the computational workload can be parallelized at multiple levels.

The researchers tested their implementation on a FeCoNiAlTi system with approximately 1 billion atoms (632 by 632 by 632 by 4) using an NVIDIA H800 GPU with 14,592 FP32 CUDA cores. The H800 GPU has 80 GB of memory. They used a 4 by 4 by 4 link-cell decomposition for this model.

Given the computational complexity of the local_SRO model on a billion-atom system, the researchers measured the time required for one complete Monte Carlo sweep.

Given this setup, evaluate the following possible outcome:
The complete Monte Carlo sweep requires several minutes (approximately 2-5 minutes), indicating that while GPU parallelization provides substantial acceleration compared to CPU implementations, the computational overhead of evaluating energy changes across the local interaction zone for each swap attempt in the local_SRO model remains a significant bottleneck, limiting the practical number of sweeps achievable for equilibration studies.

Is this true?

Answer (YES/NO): NO